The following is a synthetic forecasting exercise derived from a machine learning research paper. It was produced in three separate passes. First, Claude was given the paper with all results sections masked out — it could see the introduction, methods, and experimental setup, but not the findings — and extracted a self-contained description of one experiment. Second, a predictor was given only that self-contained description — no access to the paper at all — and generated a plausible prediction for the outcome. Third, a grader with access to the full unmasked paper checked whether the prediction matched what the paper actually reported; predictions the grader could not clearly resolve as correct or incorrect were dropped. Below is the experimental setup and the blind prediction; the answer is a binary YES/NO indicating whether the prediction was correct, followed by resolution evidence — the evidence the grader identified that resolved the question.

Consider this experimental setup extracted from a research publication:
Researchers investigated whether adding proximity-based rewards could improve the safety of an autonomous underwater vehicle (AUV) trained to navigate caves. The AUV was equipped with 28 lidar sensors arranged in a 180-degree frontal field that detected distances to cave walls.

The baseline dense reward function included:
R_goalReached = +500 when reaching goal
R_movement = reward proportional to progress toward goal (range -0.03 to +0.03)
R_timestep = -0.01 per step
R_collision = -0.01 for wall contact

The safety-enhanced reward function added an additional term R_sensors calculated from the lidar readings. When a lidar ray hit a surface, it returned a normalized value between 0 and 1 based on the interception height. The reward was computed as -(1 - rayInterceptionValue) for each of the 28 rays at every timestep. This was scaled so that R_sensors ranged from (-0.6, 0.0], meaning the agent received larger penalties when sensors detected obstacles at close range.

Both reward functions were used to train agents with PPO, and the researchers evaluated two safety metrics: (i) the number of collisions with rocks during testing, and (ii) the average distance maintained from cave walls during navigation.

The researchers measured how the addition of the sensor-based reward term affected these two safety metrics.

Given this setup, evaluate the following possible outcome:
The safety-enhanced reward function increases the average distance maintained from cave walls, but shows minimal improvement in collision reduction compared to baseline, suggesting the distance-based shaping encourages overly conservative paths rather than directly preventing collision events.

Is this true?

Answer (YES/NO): NO